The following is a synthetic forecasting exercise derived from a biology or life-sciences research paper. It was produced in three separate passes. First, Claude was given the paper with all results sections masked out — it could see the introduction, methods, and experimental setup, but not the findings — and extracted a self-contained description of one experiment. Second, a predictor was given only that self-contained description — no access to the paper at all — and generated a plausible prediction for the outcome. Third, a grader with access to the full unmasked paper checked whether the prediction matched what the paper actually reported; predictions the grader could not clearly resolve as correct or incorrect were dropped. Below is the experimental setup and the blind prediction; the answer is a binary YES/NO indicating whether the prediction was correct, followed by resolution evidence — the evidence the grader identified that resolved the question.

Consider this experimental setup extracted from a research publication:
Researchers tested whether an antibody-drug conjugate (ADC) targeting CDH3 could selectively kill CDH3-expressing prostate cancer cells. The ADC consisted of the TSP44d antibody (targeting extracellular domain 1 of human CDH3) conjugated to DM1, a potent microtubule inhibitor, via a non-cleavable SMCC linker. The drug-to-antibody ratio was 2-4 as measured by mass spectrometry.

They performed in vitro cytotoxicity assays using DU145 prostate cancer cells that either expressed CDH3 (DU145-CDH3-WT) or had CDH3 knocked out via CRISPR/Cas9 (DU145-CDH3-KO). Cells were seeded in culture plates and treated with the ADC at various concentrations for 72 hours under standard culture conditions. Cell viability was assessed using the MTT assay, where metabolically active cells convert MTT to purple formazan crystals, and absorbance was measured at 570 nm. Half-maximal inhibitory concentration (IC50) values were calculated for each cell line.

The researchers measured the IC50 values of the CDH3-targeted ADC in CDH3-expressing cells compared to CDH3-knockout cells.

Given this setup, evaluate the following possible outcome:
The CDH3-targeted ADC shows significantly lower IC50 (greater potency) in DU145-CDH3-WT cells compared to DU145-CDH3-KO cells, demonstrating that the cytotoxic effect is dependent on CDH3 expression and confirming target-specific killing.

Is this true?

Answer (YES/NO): YES